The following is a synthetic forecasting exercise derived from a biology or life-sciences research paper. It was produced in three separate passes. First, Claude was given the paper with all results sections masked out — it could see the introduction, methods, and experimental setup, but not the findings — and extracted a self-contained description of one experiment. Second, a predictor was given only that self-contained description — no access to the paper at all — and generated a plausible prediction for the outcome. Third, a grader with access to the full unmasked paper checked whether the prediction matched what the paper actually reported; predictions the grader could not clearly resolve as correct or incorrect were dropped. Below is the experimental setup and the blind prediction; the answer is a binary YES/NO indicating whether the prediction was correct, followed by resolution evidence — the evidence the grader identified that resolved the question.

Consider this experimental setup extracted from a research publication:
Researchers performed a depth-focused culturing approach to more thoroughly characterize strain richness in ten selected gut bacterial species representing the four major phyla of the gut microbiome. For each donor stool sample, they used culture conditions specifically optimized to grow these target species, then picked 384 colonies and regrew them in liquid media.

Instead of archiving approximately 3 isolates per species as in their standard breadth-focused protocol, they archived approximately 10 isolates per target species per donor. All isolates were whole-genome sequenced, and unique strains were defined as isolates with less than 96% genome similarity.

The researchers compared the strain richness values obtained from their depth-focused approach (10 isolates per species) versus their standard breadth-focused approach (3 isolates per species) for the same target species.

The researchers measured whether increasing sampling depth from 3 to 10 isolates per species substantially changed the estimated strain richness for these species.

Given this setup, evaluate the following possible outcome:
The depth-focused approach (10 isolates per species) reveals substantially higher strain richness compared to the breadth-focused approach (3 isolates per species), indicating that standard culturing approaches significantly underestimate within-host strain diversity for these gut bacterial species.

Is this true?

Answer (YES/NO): NO